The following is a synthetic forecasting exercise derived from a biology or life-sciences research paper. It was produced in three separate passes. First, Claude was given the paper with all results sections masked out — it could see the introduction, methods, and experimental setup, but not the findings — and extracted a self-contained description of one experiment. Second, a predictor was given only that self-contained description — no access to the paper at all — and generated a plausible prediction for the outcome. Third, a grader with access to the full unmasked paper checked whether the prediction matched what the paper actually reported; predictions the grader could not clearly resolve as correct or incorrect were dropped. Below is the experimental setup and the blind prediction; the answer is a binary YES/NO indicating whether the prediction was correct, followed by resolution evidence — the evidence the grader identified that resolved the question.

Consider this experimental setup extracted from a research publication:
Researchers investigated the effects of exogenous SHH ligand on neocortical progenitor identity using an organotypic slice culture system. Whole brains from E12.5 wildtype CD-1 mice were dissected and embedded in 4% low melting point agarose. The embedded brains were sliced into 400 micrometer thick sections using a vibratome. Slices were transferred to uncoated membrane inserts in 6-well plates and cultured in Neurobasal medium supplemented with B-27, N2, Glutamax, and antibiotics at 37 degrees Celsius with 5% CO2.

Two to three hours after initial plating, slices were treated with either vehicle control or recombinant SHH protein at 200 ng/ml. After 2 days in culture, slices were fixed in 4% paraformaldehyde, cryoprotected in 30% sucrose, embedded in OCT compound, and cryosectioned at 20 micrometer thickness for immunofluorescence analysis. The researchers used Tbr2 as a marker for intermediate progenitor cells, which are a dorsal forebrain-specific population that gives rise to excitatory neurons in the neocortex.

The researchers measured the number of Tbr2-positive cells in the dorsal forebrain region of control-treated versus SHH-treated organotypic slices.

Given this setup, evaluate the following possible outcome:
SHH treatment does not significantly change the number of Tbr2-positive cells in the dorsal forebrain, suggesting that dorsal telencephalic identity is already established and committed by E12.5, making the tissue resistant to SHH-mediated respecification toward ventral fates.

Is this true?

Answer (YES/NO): NO